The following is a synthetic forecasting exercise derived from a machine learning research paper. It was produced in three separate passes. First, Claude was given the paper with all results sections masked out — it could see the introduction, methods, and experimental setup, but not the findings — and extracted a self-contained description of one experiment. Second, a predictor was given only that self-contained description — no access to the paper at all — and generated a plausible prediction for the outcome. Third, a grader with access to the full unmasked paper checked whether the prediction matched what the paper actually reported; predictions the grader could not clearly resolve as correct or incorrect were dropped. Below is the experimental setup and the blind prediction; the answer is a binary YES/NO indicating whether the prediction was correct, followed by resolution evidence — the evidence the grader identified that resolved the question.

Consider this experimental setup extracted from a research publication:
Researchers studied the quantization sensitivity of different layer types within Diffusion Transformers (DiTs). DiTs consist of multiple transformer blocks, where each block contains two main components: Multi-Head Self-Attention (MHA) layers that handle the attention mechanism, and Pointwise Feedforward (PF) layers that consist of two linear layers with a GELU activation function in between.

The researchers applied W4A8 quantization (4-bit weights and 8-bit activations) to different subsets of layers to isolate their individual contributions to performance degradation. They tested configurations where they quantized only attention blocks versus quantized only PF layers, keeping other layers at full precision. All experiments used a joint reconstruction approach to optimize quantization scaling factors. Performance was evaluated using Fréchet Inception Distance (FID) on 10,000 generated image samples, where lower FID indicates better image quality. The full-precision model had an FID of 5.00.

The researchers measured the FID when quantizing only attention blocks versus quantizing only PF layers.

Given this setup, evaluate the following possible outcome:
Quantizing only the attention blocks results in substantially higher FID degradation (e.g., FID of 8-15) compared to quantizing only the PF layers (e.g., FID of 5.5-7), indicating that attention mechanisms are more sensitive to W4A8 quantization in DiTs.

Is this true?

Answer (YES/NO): NO